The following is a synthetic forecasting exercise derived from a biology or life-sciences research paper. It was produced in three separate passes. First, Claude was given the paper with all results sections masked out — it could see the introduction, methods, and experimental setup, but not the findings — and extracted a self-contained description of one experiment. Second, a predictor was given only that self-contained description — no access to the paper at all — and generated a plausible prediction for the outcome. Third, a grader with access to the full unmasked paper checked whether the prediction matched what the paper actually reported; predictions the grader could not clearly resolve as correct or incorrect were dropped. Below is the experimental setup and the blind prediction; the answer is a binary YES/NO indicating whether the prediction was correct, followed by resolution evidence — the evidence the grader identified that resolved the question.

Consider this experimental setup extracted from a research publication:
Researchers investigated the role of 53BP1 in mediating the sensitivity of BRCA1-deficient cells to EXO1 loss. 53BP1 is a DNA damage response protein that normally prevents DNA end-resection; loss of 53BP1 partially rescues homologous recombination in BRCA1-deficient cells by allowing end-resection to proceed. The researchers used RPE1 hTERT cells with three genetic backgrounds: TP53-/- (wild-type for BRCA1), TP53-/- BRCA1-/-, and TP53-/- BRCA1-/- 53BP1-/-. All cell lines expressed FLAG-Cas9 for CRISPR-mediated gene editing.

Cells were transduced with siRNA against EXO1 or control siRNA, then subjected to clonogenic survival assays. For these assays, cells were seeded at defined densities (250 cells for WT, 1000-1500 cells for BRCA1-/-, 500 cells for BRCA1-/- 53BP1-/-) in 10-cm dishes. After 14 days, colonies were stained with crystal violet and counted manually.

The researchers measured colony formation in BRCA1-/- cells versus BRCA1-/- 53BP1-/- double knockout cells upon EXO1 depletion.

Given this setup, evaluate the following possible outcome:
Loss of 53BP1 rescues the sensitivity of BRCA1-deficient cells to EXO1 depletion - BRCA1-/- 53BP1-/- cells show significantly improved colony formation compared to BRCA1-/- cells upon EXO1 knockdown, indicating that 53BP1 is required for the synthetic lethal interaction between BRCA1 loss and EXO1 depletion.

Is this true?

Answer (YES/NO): YES